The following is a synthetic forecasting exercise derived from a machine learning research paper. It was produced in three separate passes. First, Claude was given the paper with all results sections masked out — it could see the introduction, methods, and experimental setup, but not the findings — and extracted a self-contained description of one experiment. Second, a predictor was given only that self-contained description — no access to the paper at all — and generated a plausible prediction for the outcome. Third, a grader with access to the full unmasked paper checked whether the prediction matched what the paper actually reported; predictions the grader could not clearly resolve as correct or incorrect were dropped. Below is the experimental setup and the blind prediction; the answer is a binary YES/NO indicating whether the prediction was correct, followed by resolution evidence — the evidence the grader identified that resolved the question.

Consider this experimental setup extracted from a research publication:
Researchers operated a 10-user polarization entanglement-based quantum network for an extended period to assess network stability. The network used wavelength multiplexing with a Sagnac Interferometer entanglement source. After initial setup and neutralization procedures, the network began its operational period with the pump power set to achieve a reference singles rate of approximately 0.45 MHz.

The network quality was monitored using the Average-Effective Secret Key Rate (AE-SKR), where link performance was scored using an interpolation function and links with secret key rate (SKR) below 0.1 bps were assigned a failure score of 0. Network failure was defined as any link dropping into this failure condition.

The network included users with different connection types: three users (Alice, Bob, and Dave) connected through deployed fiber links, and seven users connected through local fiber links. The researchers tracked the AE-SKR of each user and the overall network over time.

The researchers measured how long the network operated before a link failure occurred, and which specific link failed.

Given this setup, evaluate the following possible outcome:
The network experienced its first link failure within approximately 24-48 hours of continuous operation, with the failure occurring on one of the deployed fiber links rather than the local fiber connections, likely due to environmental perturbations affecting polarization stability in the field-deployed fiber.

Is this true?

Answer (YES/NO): NO